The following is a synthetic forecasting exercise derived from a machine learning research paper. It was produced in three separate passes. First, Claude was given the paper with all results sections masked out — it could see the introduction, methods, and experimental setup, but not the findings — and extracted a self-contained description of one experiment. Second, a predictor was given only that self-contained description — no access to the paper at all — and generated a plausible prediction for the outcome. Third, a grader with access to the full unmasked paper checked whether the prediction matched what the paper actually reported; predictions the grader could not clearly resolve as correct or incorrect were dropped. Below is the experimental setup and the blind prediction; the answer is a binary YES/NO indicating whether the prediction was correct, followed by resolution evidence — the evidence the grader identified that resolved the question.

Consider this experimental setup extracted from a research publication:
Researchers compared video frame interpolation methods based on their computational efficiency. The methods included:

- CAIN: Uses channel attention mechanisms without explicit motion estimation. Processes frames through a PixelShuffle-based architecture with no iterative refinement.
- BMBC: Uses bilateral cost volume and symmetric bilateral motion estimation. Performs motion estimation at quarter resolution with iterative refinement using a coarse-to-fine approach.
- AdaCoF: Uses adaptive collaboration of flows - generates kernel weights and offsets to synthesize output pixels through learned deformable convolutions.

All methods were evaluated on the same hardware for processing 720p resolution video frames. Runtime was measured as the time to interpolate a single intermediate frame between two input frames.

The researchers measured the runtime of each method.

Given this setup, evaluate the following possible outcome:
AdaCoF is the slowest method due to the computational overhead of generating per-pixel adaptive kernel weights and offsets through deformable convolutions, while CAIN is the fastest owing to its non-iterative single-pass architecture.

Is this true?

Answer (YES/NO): NO